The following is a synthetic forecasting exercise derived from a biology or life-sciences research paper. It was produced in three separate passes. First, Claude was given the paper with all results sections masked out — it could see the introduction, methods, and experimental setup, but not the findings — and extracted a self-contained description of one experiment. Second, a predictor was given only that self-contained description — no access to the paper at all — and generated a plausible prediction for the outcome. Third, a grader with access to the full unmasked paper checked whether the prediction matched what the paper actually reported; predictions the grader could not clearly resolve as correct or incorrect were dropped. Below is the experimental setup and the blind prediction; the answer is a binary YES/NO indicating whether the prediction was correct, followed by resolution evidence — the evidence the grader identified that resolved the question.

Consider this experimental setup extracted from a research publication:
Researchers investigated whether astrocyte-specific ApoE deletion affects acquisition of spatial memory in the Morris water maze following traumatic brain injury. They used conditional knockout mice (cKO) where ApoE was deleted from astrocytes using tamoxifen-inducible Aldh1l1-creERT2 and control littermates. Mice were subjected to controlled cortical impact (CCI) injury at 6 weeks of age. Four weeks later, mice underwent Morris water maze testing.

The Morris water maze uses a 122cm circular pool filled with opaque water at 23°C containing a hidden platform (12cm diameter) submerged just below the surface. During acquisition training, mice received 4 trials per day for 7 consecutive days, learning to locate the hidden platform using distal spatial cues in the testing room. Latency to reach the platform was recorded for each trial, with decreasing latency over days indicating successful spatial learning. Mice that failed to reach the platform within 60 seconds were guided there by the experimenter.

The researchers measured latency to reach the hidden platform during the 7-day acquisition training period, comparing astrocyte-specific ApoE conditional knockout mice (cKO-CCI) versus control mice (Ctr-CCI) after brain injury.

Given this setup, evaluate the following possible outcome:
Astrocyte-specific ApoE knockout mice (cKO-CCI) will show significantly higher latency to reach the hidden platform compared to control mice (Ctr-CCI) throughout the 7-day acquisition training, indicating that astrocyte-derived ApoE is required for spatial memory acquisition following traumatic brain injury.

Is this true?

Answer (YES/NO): NO